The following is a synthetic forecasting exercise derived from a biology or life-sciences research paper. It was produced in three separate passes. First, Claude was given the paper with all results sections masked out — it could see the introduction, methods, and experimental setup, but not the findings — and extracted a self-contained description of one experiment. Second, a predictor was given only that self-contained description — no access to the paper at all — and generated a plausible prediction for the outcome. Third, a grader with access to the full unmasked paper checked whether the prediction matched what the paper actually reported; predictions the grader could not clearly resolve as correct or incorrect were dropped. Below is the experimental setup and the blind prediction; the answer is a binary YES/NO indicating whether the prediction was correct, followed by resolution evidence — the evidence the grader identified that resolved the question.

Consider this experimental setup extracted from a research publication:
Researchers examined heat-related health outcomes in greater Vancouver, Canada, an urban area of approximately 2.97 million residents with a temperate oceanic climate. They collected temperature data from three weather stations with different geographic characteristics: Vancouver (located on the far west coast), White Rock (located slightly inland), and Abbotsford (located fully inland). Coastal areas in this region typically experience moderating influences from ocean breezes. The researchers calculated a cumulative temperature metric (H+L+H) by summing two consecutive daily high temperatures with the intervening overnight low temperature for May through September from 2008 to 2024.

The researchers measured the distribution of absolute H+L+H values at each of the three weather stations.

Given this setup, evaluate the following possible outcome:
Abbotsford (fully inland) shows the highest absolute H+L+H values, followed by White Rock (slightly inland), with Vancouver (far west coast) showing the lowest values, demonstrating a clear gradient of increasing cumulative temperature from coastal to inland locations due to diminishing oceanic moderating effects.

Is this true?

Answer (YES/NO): NO